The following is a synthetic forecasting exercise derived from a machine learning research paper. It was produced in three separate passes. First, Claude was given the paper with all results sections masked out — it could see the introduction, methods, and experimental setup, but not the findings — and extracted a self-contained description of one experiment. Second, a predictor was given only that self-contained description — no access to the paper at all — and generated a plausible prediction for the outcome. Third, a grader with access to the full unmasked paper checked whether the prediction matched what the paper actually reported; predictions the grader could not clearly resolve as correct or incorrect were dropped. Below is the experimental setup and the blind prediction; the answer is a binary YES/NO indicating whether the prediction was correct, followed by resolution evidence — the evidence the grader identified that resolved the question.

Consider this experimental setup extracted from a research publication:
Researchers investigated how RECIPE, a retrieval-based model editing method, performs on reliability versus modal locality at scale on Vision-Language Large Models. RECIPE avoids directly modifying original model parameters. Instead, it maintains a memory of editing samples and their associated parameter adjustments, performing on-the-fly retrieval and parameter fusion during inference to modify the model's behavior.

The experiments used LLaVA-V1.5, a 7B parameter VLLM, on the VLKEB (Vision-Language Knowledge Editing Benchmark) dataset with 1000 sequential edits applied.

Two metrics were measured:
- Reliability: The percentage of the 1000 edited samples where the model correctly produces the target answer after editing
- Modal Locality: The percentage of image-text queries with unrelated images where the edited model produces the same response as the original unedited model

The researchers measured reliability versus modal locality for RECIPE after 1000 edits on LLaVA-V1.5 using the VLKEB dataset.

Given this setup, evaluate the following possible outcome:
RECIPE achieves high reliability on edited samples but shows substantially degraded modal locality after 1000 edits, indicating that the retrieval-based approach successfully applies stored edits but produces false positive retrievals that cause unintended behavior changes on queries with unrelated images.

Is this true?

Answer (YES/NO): NO